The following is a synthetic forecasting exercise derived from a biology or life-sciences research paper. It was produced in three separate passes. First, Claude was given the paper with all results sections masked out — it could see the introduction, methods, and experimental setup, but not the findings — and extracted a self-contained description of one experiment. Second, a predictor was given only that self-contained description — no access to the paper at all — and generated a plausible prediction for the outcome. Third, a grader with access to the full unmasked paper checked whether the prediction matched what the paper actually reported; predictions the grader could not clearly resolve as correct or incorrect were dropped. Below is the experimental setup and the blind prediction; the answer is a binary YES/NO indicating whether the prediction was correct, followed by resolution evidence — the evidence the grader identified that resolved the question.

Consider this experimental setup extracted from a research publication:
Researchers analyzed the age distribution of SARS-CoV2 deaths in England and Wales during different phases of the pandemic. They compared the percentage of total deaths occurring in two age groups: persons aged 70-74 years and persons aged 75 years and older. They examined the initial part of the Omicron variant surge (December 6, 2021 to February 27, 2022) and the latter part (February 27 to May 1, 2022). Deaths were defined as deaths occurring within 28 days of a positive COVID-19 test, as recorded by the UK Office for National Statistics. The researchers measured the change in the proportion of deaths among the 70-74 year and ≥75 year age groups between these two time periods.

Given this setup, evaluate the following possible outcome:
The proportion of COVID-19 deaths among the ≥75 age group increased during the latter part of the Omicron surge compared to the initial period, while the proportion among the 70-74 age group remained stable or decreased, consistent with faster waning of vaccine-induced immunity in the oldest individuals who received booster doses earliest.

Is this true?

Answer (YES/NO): YES